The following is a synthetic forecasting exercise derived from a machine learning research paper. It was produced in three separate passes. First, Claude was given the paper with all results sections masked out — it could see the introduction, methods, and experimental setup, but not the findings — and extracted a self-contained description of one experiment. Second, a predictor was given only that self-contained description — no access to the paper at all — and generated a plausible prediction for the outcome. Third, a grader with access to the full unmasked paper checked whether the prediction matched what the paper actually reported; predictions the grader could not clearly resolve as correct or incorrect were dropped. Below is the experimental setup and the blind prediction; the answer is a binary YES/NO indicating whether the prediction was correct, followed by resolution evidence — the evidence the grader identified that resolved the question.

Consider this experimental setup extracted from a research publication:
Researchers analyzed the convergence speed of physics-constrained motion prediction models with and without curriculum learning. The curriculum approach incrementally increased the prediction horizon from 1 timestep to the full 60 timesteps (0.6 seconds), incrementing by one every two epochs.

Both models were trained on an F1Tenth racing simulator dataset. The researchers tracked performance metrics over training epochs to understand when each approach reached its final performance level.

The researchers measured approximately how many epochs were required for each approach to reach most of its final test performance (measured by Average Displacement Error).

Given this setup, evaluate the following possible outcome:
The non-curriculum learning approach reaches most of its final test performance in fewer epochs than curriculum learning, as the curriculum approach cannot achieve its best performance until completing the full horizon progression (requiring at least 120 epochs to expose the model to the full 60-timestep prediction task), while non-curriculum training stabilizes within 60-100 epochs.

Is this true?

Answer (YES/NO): NO